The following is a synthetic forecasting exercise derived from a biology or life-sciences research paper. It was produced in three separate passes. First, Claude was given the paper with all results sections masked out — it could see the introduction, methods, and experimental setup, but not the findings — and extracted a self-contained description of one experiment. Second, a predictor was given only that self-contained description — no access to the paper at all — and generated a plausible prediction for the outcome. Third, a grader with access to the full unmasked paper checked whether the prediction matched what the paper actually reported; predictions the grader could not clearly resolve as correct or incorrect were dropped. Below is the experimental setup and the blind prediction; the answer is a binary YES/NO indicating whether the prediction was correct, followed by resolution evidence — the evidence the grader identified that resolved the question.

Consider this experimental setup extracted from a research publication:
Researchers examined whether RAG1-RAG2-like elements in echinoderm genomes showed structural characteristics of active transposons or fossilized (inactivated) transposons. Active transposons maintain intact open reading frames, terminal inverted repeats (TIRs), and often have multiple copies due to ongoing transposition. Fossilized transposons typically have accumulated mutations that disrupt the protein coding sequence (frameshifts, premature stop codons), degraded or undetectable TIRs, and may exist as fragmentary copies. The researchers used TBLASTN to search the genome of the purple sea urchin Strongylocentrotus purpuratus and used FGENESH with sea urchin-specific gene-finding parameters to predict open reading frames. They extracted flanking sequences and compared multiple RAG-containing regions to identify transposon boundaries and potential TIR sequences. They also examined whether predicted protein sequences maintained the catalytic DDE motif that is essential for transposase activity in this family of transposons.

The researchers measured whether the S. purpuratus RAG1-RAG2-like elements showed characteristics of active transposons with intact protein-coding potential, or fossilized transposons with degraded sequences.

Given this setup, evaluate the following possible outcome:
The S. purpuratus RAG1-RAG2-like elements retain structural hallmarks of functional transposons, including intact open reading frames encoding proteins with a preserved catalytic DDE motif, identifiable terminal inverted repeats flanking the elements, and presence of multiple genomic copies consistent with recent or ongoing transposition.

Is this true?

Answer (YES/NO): NO